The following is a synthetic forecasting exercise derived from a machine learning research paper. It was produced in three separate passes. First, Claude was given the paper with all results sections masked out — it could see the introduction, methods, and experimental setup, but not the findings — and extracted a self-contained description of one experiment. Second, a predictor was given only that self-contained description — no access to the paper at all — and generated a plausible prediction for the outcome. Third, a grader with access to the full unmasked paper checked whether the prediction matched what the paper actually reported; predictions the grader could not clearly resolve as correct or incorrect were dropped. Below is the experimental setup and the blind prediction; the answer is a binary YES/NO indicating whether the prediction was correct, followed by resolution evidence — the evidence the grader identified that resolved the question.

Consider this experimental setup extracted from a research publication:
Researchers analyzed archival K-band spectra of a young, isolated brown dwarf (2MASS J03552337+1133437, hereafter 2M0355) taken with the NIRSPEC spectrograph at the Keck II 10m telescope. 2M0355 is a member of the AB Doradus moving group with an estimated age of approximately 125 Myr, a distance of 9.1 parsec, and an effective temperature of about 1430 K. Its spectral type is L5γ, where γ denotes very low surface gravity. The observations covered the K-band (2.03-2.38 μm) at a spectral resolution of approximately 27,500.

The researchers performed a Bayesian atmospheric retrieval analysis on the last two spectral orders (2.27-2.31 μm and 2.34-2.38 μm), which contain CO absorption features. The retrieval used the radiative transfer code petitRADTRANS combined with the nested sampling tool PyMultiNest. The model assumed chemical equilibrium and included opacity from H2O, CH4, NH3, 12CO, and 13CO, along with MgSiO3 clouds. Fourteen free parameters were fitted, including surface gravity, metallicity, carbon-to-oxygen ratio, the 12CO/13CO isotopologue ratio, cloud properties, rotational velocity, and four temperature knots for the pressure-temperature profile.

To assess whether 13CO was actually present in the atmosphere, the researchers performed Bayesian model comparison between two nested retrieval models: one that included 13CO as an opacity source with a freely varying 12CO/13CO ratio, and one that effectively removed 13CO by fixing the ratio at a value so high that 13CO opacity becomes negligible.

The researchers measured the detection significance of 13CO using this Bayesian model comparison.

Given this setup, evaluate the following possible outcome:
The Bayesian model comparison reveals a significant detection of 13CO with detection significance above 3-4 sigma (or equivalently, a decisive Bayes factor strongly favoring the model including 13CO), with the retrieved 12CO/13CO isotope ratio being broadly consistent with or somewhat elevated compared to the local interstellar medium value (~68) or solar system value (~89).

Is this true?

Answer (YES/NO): YES